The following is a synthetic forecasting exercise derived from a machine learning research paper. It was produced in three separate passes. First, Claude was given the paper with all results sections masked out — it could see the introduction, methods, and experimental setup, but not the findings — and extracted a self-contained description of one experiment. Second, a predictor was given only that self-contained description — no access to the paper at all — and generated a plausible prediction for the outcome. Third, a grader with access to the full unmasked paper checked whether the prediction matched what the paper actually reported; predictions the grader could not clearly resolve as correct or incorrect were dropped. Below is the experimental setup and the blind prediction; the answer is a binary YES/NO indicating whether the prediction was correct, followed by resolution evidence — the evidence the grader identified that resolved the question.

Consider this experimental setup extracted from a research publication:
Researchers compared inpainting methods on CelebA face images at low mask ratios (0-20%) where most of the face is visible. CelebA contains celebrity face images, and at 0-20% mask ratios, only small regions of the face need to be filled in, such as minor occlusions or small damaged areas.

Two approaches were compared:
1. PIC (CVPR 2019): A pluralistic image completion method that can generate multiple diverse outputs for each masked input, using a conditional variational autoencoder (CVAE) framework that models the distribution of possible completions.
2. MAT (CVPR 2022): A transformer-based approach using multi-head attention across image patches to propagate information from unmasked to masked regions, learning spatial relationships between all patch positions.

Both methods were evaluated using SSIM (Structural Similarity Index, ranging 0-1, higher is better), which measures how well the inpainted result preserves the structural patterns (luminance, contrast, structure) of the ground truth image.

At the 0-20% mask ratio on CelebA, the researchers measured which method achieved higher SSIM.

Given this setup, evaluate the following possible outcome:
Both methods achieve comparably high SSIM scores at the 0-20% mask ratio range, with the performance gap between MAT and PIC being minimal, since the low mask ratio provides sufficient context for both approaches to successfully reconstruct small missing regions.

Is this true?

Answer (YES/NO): YES